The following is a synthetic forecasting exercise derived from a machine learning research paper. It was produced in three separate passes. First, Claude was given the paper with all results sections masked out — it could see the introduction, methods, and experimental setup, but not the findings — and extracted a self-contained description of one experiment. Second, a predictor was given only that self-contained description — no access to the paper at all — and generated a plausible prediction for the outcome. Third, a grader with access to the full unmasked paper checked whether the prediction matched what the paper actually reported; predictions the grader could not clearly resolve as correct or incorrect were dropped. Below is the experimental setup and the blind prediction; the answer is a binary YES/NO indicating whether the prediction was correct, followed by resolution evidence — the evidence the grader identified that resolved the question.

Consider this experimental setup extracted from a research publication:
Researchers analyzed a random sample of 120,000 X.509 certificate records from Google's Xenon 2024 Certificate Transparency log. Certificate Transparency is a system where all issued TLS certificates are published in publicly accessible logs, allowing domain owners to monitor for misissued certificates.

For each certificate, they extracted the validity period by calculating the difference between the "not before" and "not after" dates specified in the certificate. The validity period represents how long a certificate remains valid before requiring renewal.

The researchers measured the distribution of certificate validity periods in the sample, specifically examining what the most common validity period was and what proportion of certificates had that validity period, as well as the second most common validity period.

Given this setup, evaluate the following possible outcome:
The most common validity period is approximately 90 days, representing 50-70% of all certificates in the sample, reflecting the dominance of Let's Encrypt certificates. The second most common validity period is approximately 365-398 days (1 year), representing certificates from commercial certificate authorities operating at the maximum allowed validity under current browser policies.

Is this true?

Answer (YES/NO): YES